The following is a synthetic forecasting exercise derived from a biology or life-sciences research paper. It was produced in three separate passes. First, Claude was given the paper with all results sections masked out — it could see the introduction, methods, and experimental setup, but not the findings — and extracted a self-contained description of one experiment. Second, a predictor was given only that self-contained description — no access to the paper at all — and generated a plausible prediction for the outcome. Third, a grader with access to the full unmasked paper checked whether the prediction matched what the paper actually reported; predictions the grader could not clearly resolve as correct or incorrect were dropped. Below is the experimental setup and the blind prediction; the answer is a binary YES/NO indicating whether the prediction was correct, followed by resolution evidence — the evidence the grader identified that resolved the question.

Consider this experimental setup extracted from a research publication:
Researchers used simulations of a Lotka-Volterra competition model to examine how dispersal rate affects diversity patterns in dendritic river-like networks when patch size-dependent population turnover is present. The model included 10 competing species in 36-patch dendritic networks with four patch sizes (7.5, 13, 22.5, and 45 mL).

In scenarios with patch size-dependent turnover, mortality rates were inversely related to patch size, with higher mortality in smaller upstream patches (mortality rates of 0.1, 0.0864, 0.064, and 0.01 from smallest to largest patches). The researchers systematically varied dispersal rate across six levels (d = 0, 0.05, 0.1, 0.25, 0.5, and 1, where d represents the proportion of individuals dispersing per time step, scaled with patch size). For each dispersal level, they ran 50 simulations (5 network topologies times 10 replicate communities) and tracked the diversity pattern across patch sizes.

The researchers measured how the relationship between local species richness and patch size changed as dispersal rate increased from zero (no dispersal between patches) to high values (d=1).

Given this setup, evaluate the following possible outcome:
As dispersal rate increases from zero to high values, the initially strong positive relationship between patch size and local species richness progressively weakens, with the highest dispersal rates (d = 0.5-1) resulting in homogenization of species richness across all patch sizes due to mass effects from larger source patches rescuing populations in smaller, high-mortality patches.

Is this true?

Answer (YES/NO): NO